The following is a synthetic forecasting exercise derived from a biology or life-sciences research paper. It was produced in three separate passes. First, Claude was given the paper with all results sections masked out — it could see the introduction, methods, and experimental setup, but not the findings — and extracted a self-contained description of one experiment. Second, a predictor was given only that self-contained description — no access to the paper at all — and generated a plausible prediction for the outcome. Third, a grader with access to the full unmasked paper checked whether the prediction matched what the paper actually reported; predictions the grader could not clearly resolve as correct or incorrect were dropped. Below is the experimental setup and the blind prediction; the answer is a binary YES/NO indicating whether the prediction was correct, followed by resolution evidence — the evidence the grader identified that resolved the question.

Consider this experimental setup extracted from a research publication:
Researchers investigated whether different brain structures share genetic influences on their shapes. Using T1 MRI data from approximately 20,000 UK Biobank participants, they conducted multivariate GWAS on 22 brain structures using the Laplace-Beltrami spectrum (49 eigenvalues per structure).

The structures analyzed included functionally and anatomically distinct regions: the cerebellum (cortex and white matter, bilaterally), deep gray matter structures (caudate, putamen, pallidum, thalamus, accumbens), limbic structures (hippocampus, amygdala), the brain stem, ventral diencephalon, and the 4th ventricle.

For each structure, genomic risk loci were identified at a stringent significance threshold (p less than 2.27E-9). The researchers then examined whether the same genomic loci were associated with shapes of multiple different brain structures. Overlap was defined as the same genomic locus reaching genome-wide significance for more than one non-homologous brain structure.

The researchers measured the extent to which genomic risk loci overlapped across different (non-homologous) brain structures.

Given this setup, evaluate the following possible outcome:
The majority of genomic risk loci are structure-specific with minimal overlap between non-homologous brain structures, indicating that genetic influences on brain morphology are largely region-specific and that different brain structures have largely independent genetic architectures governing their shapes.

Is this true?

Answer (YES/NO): NO